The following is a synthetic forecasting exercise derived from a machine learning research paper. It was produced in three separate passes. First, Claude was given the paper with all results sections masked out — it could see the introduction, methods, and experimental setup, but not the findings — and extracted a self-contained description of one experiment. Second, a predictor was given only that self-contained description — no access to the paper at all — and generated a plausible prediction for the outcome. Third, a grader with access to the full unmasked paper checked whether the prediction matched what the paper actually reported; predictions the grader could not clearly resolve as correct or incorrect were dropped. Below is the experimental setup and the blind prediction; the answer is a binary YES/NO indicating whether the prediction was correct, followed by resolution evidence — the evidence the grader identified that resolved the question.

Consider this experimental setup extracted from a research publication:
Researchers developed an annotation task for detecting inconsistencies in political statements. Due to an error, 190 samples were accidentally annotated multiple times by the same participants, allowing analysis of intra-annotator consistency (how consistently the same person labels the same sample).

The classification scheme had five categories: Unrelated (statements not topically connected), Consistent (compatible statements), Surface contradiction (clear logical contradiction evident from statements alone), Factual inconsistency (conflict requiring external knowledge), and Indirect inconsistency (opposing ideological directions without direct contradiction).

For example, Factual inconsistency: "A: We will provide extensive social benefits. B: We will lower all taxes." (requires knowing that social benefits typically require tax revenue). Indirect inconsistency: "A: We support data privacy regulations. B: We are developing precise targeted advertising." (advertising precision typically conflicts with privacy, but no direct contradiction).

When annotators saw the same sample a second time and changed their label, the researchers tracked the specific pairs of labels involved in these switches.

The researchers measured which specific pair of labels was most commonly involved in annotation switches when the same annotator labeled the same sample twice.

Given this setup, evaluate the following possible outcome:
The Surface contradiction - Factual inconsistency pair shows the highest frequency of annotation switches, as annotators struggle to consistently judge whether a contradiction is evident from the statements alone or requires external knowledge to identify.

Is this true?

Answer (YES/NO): NO